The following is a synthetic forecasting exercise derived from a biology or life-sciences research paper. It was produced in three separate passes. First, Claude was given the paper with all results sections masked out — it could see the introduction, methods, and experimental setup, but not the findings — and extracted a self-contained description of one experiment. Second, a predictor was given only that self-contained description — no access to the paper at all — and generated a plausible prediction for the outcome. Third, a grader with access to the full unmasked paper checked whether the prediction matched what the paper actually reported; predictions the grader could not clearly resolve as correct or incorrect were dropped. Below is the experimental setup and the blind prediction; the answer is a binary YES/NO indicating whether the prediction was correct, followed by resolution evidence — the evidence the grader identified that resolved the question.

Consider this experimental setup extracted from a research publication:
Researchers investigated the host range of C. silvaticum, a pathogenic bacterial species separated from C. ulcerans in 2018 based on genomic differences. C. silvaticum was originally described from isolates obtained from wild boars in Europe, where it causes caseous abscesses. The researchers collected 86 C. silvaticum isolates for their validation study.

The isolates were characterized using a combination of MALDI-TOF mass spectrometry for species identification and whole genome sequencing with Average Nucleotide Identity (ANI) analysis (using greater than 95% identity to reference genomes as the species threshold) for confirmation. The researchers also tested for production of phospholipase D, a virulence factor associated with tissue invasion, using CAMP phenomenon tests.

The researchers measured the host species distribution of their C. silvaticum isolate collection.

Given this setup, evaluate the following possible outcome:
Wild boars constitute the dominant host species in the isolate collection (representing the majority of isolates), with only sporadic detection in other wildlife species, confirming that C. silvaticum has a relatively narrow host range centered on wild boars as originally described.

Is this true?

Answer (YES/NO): YES